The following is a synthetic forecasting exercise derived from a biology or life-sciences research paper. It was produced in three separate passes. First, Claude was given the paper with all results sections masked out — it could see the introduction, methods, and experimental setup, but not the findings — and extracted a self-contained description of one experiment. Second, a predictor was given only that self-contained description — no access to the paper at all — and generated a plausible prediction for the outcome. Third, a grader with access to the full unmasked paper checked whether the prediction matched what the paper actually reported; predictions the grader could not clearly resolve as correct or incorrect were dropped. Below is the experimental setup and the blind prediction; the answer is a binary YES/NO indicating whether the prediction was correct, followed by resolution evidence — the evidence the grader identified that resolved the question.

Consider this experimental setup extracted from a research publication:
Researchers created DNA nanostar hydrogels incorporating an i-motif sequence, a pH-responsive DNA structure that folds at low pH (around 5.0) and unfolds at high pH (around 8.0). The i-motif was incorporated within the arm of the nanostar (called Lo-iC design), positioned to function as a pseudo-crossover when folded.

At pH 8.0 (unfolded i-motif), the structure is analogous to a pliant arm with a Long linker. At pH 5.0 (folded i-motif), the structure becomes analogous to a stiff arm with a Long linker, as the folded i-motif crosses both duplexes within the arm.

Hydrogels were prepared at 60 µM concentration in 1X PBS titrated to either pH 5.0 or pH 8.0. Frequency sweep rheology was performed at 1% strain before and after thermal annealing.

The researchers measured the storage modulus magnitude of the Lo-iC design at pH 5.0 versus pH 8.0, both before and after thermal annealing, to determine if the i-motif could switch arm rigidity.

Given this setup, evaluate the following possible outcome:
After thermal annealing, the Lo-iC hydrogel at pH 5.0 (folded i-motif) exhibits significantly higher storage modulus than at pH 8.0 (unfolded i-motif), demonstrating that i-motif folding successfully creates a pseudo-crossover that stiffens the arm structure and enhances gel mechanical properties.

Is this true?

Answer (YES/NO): NO